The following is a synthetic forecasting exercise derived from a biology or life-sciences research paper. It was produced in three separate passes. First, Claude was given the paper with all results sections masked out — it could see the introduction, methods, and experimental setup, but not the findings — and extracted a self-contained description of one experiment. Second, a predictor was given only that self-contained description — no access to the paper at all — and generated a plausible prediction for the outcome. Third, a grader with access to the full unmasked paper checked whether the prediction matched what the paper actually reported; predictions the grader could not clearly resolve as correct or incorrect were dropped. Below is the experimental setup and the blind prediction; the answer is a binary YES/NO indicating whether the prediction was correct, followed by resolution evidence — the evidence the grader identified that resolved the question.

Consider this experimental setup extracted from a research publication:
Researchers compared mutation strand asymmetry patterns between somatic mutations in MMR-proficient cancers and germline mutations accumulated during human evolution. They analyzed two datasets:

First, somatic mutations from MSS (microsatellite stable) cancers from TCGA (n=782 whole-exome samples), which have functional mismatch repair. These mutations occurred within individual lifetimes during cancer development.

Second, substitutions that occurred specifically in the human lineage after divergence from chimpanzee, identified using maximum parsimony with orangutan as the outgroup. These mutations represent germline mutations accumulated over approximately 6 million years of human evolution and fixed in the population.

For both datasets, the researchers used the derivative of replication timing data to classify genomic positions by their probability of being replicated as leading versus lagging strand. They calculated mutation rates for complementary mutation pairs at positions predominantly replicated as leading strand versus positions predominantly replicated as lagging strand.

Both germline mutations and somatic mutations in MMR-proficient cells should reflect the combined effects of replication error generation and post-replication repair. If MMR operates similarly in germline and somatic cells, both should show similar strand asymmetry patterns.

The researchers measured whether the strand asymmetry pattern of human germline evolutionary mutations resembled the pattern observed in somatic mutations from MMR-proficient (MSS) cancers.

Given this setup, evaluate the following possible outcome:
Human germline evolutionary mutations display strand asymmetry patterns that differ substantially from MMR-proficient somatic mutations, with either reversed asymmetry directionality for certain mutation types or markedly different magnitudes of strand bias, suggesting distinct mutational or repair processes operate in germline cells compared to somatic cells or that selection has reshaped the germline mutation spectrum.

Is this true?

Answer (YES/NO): NO